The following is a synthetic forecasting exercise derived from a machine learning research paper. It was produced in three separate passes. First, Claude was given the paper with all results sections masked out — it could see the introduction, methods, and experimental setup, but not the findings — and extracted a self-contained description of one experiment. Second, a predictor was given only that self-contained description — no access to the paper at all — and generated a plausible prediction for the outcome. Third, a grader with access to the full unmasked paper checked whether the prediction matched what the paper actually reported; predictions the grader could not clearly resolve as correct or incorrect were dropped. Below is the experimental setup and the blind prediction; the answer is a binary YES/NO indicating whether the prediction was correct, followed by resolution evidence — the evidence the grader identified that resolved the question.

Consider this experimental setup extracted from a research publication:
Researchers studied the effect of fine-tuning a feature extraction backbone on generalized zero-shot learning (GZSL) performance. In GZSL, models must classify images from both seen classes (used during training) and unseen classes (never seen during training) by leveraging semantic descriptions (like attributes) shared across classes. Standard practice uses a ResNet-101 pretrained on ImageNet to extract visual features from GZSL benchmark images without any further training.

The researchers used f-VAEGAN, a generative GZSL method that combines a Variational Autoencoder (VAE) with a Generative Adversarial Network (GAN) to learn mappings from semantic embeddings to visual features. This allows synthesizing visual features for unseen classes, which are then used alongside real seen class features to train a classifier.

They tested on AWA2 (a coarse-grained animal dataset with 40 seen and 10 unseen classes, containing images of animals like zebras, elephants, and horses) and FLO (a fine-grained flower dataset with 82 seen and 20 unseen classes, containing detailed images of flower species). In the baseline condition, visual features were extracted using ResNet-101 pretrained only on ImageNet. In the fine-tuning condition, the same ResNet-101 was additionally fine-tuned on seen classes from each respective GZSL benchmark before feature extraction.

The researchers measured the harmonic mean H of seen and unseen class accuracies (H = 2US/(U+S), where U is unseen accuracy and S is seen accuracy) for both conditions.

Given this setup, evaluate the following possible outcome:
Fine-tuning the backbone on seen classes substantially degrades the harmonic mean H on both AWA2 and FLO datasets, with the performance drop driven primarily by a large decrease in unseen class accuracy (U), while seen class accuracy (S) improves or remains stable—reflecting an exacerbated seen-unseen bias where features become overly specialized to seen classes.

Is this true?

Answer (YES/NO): NO